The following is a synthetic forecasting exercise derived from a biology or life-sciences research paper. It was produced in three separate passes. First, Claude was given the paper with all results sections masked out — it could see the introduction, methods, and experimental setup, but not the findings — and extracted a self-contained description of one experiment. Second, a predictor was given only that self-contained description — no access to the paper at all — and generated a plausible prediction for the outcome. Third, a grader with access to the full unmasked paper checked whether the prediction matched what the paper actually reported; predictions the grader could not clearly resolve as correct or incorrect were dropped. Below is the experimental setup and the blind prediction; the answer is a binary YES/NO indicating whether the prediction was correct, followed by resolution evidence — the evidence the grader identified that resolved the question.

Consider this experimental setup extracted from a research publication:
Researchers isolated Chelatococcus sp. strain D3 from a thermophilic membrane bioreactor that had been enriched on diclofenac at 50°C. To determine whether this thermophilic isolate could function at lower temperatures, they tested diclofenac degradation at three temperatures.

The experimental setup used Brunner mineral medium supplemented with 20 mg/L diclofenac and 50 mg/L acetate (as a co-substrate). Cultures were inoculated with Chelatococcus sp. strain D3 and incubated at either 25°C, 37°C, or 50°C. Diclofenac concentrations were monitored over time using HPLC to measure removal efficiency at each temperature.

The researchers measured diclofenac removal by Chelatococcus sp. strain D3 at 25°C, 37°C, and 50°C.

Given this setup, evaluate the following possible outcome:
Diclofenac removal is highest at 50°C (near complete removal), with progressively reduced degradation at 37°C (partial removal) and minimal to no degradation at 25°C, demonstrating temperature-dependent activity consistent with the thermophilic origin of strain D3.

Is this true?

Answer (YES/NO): NO